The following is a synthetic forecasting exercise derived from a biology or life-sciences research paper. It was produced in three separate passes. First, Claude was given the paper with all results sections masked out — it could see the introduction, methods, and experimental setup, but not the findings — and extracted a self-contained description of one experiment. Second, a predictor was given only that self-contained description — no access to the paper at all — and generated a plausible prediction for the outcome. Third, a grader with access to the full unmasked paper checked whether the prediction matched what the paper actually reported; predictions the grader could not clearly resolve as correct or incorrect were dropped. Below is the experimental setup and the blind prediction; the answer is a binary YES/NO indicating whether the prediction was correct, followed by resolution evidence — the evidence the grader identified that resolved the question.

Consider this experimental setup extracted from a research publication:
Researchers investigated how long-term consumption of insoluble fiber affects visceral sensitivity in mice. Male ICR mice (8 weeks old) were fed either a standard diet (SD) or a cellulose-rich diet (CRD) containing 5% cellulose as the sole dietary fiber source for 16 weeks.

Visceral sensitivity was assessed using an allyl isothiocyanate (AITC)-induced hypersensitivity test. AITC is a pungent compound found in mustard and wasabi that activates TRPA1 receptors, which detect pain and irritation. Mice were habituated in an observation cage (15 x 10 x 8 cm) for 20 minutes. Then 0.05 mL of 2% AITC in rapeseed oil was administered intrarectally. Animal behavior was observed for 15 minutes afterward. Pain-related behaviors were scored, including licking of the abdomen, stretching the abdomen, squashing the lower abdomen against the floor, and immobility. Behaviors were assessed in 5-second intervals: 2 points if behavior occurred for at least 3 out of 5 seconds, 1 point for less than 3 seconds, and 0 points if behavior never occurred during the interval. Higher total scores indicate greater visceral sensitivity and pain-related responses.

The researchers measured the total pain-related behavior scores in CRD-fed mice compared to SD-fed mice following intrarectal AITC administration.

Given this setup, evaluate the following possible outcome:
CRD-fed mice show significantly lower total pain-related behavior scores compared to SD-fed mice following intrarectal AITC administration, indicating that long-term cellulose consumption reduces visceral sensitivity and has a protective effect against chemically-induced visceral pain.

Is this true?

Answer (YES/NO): NO